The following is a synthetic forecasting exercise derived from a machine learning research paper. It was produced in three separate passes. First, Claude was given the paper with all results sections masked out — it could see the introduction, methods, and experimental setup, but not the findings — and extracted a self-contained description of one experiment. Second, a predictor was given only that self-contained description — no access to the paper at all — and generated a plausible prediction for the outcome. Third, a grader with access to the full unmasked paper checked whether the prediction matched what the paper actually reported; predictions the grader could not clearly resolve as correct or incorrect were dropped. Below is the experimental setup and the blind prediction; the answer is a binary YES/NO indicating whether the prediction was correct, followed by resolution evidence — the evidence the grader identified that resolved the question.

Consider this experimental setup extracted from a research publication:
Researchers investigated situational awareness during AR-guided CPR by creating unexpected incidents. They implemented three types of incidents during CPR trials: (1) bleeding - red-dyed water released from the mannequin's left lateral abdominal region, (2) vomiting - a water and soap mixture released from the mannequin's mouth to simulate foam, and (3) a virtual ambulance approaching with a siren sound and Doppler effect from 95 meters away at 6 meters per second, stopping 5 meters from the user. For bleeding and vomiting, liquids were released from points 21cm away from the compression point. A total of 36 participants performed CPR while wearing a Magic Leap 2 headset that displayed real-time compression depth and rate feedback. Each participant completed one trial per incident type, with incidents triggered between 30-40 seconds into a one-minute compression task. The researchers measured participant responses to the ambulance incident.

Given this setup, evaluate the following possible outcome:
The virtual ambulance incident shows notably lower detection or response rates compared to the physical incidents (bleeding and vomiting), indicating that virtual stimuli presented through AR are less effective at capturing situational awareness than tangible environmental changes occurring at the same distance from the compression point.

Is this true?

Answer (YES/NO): NO